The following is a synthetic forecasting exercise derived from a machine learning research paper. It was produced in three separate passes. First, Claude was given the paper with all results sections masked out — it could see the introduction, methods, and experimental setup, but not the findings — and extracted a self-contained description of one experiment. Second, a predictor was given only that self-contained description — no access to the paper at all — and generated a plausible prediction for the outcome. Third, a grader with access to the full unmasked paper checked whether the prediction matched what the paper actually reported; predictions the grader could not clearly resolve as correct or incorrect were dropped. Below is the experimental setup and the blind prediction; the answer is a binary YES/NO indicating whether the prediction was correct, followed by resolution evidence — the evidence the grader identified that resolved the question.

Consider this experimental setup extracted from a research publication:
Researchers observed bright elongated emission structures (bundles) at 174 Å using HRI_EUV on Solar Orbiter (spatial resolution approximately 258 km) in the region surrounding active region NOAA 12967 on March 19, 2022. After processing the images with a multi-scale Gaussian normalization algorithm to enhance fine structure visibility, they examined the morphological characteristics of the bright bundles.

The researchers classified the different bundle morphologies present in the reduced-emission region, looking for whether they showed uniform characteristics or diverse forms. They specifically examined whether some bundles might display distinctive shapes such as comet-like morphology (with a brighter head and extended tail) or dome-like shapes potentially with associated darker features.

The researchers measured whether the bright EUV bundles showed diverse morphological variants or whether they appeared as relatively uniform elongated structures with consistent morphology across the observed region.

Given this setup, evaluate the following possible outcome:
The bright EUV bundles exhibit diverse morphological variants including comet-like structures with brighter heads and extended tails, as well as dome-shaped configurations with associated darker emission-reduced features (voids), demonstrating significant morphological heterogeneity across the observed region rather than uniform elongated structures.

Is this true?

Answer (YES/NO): YES